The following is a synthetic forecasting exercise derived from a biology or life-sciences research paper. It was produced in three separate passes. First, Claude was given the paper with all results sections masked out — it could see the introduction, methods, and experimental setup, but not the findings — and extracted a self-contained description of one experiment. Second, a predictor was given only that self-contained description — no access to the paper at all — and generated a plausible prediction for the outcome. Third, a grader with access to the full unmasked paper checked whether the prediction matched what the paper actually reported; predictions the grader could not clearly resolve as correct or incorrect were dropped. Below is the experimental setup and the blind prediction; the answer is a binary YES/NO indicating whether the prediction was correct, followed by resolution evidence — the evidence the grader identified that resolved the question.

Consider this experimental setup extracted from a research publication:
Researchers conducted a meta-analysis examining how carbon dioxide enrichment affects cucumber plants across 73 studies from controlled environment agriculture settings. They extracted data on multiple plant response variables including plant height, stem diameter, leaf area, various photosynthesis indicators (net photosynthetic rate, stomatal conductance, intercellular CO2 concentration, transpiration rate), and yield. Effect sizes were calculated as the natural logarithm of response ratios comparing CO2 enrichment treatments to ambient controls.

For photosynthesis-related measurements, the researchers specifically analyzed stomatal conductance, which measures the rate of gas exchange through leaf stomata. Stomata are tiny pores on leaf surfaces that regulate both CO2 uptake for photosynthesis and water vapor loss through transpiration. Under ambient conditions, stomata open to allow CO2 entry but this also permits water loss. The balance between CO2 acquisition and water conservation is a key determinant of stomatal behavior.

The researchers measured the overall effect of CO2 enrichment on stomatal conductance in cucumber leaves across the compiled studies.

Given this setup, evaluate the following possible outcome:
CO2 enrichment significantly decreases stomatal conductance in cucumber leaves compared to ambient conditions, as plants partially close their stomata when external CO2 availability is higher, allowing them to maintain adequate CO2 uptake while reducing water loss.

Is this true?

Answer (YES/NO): YES